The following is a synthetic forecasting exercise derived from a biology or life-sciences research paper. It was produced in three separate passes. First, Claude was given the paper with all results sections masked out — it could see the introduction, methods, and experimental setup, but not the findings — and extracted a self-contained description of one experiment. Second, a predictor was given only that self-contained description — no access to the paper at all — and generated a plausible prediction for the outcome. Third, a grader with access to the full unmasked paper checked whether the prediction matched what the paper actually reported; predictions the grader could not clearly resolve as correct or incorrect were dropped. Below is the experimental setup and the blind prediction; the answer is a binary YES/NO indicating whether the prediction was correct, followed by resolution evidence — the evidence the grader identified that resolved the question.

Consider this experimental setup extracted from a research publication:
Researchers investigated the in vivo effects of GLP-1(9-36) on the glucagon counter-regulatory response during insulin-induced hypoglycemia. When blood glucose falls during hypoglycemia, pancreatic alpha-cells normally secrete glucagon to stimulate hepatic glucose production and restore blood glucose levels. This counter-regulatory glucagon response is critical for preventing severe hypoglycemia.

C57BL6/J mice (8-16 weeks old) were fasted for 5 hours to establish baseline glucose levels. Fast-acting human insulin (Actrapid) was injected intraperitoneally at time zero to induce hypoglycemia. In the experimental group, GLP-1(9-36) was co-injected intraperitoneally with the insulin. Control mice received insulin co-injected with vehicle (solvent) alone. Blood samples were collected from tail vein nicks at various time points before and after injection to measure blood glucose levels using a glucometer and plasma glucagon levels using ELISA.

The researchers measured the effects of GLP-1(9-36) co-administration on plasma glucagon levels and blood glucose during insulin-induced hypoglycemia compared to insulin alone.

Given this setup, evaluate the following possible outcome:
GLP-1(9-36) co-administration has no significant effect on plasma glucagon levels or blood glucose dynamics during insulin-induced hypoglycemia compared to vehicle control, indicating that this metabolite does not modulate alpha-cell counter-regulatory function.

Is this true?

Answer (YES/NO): NO